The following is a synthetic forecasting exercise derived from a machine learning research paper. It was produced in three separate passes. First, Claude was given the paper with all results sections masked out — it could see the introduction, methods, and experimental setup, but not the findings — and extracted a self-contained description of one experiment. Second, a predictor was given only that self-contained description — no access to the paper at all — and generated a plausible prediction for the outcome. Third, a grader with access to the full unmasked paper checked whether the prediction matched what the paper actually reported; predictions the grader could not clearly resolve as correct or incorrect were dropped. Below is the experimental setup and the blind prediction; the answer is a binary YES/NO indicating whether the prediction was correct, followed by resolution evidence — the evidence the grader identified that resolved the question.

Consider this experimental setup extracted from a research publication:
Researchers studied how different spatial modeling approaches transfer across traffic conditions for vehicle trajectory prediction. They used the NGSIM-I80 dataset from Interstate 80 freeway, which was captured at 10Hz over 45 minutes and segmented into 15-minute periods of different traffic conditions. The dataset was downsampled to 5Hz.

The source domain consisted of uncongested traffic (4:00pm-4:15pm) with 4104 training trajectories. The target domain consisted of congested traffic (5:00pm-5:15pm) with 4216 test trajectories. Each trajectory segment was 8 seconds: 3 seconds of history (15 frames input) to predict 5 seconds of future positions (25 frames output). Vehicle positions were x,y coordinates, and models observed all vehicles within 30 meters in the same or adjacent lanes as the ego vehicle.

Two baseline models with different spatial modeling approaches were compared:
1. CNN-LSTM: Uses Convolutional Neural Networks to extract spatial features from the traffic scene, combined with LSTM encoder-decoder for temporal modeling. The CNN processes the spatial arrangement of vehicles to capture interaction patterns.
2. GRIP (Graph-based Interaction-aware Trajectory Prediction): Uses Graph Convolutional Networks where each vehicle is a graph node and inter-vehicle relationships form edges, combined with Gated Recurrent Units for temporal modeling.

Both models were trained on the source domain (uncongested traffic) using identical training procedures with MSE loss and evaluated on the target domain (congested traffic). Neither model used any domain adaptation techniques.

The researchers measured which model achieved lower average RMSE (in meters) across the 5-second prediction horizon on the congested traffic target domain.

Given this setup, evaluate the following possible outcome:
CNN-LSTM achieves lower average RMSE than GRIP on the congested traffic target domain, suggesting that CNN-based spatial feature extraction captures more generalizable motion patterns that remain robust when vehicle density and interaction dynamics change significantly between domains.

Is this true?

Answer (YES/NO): YES